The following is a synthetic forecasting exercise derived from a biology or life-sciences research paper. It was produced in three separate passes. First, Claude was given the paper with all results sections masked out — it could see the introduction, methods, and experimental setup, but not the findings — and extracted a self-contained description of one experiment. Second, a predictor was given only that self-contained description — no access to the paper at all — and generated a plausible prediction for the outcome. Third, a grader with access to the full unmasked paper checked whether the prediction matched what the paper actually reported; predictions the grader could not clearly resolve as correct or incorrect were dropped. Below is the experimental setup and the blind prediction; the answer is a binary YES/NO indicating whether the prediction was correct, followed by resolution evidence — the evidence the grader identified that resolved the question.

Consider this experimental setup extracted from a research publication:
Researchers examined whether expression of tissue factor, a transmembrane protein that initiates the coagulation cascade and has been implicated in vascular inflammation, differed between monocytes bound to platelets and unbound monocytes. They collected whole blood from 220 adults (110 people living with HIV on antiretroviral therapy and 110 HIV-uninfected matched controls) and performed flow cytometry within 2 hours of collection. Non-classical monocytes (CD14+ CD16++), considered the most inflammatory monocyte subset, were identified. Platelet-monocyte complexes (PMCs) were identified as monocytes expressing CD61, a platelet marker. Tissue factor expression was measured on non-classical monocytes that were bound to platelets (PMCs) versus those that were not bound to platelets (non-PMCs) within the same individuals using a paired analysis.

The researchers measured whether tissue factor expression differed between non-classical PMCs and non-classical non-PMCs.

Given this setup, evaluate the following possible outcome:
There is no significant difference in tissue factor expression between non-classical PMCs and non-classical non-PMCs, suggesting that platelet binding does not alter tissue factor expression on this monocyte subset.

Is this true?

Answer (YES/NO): NO